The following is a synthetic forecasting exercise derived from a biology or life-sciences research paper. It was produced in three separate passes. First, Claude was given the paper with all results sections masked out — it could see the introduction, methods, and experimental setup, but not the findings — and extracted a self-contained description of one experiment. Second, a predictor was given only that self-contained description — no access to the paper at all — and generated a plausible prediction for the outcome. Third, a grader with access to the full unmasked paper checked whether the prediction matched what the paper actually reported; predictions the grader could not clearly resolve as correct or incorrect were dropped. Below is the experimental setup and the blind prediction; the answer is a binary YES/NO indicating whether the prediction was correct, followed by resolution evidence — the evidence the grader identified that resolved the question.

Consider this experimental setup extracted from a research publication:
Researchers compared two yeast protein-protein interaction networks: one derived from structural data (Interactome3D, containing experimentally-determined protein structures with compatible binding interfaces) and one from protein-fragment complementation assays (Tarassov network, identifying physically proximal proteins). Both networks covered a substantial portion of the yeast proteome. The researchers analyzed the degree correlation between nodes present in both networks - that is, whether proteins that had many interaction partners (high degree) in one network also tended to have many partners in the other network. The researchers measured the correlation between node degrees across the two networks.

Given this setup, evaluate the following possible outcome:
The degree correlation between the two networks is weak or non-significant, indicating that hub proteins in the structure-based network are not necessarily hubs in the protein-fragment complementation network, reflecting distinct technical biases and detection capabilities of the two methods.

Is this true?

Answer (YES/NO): YES